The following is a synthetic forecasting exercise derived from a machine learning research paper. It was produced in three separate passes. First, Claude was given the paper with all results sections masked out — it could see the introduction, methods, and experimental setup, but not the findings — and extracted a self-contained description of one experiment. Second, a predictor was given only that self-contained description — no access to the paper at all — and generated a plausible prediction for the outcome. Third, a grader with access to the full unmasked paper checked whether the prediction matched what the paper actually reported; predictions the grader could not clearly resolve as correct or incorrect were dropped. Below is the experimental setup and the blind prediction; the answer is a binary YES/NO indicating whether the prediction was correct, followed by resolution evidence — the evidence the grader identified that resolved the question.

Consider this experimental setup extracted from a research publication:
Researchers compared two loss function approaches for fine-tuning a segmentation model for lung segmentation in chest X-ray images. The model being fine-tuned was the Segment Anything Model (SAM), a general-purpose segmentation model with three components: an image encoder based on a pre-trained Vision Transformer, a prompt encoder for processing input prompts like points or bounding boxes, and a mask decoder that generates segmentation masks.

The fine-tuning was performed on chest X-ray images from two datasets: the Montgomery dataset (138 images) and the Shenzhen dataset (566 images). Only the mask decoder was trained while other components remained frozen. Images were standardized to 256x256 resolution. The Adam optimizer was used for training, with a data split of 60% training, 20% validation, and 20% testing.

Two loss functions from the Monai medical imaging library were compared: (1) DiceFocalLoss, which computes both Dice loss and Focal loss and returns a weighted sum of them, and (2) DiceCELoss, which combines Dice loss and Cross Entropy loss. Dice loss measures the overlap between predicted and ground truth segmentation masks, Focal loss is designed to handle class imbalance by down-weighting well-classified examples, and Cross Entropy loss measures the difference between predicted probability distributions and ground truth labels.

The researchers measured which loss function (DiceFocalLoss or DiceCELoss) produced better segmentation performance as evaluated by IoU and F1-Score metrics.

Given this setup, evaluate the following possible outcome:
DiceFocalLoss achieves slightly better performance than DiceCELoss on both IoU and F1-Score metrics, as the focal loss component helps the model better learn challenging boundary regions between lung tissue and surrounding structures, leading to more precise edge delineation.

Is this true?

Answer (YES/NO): YES